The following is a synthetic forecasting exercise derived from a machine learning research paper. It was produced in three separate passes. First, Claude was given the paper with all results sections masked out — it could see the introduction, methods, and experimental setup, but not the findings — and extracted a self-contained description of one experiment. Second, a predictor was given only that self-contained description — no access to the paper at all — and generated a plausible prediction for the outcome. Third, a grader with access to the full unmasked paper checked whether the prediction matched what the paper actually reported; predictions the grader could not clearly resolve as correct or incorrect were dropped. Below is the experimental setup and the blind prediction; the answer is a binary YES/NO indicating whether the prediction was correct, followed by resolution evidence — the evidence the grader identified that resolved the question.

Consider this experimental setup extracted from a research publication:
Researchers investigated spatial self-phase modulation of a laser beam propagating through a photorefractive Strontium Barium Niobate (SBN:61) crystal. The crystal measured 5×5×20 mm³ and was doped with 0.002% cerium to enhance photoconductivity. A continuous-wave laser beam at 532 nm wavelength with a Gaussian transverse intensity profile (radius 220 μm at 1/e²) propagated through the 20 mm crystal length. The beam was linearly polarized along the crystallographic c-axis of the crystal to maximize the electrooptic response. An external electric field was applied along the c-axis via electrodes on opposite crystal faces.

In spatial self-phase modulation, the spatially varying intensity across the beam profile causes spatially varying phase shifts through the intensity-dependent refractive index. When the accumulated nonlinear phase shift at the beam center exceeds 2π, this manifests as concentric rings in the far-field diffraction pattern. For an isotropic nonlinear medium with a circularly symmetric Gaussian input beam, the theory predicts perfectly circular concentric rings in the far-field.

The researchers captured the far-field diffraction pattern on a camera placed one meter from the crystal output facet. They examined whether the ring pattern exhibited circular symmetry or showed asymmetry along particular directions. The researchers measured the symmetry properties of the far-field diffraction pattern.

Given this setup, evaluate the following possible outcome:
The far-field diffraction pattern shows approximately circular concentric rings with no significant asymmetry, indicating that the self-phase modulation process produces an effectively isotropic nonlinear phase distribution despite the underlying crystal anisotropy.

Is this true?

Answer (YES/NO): NO